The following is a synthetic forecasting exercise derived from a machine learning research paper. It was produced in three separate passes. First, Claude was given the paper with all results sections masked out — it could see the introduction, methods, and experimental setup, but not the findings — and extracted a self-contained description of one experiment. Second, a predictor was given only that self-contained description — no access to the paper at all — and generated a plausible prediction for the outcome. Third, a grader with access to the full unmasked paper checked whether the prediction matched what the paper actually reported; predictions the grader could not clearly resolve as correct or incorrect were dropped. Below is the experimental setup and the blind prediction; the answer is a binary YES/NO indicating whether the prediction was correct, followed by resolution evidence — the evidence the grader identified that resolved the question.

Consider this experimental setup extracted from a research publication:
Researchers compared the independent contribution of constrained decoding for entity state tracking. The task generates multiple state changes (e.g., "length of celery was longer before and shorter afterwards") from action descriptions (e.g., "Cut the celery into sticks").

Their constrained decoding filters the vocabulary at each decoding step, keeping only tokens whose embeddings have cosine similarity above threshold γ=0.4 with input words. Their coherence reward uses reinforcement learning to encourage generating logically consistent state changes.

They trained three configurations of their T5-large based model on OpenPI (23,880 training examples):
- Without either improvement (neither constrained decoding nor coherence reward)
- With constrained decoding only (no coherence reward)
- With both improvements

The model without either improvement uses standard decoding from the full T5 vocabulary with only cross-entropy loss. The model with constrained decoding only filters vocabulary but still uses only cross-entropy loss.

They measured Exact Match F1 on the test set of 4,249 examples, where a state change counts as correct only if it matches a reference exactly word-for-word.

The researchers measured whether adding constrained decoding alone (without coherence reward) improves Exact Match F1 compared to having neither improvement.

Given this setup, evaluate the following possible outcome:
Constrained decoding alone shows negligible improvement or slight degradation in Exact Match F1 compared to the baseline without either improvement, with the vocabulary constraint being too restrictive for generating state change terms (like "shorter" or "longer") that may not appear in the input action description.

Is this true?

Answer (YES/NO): NO